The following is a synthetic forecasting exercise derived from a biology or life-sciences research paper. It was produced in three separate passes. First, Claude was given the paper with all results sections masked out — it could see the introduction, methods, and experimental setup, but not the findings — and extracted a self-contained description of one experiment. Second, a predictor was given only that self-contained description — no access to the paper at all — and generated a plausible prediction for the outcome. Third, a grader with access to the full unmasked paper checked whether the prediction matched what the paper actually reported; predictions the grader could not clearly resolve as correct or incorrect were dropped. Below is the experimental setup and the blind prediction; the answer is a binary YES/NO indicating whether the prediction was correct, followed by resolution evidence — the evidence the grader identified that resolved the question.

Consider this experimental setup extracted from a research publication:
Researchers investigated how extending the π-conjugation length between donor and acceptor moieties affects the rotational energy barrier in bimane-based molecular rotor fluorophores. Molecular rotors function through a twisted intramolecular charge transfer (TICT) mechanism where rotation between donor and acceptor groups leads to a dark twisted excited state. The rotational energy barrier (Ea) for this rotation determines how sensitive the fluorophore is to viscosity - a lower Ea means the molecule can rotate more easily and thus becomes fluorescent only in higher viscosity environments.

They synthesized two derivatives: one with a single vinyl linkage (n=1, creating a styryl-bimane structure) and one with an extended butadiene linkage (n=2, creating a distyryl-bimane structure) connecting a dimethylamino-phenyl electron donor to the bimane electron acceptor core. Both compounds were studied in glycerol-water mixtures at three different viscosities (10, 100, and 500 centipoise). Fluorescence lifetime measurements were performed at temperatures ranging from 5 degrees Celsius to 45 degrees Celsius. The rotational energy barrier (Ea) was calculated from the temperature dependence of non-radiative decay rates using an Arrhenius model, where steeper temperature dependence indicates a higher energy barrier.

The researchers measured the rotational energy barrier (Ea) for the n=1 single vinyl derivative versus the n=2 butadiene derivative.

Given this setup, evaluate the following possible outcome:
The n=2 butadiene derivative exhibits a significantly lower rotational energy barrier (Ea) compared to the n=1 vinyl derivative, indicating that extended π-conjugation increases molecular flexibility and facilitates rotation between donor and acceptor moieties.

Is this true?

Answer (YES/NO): NO